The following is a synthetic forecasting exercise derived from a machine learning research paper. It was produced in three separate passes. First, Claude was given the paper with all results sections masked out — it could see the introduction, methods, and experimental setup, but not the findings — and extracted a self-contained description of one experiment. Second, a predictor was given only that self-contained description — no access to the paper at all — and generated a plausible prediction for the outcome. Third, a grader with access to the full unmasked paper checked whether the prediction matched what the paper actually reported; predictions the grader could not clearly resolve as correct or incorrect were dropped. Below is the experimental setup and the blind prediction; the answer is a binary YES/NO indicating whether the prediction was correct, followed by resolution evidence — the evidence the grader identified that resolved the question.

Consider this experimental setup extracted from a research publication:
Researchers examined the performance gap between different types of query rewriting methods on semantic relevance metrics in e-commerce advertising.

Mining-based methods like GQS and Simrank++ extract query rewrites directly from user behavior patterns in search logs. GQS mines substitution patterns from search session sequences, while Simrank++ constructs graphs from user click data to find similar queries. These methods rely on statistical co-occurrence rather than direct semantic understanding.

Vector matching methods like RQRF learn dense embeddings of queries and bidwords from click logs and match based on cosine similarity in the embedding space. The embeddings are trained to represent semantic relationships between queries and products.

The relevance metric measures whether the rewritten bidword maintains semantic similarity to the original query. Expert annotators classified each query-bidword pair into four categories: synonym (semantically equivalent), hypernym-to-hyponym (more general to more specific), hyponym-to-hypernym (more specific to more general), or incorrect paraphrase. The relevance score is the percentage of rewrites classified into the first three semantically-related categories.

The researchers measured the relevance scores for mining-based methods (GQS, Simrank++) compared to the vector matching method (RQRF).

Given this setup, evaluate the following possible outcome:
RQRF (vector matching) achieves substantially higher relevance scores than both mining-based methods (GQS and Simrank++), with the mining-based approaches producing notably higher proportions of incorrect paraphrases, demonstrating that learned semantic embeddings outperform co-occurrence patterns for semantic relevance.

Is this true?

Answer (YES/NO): YES